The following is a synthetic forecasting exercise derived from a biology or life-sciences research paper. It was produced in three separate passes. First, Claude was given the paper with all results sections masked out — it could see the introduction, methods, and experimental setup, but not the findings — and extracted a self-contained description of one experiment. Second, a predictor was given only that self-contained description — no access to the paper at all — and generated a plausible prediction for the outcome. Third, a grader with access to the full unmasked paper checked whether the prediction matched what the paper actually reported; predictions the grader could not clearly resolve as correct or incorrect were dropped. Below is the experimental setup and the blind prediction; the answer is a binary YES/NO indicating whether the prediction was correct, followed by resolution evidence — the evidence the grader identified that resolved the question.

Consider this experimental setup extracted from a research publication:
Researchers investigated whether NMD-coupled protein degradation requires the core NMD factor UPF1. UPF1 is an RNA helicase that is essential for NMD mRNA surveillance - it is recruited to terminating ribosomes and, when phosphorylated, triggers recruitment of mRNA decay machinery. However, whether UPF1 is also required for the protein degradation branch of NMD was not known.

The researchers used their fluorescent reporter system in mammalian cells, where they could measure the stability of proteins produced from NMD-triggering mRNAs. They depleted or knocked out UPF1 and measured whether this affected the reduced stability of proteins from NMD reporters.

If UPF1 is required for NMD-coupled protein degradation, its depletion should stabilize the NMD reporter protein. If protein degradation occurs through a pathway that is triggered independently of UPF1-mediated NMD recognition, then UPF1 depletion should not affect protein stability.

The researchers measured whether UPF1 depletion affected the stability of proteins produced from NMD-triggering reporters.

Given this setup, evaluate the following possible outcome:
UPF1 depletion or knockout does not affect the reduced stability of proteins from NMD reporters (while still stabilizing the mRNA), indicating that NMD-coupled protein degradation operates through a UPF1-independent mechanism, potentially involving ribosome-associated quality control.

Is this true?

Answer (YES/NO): NO